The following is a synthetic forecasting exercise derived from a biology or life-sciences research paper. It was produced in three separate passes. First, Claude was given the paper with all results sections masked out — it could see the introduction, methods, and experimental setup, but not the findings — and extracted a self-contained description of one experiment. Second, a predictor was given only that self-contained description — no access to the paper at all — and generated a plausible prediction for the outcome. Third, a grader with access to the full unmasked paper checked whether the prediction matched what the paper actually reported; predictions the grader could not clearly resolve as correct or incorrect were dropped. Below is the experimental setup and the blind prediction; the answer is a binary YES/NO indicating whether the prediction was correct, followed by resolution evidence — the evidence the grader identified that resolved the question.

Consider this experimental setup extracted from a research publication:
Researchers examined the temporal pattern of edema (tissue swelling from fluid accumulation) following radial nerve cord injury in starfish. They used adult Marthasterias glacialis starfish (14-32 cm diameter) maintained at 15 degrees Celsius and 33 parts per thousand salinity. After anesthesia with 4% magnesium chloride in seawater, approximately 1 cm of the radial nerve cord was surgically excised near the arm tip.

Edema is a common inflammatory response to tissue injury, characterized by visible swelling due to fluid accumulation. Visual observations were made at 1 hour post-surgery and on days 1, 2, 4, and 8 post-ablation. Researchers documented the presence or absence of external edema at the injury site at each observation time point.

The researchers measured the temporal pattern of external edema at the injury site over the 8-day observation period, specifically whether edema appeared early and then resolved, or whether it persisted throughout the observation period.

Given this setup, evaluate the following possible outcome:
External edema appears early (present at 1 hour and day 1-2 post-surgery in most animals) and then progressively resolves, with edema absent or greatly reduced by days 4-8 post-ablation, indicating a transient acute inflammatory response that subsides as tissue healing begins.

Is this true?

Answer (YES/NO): NO